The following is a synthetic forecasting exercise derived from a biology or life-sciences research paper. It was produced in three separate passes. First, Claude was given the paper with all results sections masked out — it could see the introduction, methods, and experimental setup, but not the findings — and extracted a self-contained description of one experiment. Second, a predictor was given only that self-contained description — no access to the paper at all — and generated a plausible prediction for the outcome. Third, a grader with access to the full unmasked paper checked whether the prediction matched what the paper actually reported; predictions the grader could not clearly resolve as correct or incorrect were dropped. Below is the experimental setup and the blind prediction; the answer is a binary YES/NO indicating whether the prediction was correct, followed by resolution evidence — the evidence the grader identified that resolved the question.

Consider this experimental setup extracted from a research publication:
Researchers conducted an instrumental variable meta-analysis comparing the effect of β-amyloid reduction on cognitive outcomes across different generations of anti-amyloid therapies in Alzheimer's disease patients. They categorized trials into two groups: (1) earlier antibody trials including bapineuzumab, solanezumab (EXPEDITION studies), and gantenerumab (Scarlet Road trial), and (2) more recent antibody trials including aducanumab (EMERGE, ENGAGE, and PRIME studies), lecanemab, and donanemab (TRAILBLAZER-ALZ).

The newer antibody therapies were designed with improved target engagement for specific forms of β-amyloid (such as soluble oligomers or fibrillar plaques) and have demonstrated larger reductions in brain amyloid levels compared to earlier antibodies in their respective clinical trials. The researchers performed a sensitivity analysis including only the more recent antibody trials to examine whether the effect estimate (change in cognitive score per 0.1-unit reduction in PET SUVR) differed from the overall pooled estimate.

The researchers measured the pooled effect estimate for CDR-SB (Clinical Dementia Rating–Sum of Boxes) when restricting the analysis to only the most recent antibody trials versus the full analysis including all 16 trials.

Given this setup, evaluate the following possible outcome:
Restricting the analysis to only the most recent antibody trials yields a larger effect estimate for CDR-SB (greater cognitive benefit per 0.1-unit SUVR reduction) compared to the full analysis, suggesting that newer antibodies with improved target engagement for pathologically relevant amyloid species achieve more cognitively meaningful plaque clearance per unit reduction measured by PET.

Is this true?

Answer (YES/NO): YES